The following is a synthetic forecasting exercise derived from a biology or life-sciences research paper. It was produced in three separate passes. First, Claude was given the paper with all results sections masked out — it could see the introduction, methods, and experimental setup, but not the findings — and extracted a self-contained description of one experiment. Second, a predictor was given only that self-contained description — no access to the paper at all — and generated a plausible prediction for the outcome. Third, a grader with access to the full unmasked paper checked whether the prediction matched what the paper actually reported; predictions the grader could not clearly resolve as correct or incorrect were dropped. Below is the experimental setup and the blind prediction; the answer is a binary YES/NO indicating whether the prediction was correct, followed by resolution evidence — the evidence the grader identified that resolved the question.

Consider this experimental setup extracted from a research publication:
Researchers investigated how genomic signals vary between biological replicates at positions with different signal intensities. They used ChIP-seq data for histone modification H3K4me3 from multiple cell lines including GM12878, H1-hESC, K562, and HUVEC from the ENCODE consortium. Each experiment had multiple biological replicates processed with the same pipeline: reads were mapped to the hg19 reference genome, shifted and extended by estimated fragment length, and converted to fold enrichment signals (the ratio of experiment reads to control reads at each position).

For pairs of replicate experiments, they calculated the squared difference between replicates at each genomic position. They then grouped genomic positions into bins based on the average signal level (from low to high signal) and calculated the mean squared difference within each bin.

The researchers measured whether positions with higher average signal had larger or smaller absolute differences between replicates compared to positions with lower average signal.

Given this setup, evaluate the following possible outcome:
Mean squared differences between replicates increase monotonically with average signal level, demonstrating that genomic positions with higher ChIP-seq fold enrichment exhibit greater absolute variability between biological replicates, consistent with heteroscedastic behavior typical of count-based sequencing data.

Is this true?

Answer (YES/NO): YES